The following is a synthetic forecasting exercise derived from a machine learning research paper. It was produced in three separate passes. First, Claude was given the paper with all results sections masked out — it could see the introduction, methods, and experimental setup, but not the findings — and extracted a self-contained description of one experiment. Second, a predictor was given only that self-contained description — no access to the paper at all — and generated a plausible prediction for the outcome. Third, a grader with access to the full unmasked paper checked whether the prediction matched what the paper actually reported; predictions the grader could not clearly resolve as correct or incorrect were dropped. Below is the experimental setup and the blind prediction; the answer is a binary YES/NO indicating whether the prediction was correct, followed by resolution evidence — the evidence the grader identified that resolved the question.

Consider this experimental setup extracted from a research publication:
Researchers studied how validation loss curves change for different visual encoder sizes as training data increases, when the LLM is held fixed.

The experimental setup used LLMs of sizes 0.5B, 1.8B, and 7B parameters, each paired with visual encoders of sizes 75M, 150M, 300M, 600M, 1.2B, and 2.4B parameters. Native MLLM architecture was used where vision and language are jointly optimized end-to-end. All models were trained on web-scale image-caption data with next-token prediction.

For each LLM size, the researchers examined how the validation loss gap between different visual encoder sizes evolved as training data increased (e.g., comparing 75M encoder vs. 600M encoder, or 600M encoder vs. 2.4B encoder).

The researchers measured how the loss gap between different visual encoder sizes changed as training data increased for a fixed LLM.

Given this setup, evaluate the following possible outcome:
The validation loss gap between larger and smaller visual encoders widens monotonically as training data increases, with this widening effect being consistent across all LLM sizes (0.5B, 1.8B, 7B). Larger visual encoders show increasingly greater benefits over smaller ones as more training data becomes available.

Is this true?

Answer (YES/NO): NO